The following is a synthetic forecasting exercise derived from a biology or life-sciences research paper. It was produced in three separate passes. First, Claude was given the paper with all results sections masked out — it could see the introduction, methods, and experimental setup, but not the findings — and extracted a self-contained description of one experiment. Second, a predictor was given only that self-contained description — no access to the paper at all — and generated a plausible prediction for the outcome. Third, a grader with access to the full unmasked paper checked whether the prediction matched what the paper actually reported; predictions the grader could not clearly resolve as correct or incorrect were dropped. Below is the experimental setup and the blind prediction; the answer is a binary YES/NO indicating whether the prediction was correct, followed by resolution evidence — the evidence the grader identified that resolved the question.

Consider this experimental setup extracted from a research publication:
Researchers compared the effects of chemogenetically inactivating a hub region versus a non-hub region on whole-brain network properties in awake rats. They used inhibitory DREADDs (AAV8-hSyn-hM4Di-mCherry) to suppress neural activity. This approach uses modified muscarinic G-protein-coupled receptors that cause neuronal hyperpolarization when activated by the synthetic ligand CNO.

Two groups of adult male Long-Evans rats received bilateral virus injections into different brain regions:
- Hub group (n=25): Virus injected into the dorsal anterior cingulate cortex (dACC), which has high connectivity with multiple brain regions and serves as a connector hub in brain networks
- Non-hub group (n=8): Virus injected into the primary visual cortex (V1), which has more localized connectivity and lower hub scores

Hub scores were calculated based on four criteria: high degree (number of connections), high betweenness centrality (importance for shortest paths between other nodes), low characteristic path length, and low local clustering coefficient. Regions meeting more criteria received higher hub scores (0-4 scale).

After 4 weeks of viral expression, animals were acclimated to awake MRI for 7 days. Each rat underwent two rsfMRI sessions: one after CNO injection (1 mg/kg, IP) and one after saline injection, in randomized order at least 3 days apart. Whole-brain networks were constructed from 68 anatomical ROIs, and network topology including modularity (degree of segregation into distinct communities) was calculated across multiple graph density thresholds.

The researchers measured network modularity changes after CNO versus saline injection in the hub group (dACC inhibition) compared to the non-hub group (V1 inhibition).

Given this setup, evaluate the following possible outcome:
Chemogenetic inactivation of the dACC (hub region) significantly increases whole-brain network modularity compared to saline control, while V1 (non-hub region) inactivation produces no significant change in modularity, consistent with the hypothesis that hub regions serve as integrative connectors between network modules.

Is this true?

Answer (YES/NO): NO